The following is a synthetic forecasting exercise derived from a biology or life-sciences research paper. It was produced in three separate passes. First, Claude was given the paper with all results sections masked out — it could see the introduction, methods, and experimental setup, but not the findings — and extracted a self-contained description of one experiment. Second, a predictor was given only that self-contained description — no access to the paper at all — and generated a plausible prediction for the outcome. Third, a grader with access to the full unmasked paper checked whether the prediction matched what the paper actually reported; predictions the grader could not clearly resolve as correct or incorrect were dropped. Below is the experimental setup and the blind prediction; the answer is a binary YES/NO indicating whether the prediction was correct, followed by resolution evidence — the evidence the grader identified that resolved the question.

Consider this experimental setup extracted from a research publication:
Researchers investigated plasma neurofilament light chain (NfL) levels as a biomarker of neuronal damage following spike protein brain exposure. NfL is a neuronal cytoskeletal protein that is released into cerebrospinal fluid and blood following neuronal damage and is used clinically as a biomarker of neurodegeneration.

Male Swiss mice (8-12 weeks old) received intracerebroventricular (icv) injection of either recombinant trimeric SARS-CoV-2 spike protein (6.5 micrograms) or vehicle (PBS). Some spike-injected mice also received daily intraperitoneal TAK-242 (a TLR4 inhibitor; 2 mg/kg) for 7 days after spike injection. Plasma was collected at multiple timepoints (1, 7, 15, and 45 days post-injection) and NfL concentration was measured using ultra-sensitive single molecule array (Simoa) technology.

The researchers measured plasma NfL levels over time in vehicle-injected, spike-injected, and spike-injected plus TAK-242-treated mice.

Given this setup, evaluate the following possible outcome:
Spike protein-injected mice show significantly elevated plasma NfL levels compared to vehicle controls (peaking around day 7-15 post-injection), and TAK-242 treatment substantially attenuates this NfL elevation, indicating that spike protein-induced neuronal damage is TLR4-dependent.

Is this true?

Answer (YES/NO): NO